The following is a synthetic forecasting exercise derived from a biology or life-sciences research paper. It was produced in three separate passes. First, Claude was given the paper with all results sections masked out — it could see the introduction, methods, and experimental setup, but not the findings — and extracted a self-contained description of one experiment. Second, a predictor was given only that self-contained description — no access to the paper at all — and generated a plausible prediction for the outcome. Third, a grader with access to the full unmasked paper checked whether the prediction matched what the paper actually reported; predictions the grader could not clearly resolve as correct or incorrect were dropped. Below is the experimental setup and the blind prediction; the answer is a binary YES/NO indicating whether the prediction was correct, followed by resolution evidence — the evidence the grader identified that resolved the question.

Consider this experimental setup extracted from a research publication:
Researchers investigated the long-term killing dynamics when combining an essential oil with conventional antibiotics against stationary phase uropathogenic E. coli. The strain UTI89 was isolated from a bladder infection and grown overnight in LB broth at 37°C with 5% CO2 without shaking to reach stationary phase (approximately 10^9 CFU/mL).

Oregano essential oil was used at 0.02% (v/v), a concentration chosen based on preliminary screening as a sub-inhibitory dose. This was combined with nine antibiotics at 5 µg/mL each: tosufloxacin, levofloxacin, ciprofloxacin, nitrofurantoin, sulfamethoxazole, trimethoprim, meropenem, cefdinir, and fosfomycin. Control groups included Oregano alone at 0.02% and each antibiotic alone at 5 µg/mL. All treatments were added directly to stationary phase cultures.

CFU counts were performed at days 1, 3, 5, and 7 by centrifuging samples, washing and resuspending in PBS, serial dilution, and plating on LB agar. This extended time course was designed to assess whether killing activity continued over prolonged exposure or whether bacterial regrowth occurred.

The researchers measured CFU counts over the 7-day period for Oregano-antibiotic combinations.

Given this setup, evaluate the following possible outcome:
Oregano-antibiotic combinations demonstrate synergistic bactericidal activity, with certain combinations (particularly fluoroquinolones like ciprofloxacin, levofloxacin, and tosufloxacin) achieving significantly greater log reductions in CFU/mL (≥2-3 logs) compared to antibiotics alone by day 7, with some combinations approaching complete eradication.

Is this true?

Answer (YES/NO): YES